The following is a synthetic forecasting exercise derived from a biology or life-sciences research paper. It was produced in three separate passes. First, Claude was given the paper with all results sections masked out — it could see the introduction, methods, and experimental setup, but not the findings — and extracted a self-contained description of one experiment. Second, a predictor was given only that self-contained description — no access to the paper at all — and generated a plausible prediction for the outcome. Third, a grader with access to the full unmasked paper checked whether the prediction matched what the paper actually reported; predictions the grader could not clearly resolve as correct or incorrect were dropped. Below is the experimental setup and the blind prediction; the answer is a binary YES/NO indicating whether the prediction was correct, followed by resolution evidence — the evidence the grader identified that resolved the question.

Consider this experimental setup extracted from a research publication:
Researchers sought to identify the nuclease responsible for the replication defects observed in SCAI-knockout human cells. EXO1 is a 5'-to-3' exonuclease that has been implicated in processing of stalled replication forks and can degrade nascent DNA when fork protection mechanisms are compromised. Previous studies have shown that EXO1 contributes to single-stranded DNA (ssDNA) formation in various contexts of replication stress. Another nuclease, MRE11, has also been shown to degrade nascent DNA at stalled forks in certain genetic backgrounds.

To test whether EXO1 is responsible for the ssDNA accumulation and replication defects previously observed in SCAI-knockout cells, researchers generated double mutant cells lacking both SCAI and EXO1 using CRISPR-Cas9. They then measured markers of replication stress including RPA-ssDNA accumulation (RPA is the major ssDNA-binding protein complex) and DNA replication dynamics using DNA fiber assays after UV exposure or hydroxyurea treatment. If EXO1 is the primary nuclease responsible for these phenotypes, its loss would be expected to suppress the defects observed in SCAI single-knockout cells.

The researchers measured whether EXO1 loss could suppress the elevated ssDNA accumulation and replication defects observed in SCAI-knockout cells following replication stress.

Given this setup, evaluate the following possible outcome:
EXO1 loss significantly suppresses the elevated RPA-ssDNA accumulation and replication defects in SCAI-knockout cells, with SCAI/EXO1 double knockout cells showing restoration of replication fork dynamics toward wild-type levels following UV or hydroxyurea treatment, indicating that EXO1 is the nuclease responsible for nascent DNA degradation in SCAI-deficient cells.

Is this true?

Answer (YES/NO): YES